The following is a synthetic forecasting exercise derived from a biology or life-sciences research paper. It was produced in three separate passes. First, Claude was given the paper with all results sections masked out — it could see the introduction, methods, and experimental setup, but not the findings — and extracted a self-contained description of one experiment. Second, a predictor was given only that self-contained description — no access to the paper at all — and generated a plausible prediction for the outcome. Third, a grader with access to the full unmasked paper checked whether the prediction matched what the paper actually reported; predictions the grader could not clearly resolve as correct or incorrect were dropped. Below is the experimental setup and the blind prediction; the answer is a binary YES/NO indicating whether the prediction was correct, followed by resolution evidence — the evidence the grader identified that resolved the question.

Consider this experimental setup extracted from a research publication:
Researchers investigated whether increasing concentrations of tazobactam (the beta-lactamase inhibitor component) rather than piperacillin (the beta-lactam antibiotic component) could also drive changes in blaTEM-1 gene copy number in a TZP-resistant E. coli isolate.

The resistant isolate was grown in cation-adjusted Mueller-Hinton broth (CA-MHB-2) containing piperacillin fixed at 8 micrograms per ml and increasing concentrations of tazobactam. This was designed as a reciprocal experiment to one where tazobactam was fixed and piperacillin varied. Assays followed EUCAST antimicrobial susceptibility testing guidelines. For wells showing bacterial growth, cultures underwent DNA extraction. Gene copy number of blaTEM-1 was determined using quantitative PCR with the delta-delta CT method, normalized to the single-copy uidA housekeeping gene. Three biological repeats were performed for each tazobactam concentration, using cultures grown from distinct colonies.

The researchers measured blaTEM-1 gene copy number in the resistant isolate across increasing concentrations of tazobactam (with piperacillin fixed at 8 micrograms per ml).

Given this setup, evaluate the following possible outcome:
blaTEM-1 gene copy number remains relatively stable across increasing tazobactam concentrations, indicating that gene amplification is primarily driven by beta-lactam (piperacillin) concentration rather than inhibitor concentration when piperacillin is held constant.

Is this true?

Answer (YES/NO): NO